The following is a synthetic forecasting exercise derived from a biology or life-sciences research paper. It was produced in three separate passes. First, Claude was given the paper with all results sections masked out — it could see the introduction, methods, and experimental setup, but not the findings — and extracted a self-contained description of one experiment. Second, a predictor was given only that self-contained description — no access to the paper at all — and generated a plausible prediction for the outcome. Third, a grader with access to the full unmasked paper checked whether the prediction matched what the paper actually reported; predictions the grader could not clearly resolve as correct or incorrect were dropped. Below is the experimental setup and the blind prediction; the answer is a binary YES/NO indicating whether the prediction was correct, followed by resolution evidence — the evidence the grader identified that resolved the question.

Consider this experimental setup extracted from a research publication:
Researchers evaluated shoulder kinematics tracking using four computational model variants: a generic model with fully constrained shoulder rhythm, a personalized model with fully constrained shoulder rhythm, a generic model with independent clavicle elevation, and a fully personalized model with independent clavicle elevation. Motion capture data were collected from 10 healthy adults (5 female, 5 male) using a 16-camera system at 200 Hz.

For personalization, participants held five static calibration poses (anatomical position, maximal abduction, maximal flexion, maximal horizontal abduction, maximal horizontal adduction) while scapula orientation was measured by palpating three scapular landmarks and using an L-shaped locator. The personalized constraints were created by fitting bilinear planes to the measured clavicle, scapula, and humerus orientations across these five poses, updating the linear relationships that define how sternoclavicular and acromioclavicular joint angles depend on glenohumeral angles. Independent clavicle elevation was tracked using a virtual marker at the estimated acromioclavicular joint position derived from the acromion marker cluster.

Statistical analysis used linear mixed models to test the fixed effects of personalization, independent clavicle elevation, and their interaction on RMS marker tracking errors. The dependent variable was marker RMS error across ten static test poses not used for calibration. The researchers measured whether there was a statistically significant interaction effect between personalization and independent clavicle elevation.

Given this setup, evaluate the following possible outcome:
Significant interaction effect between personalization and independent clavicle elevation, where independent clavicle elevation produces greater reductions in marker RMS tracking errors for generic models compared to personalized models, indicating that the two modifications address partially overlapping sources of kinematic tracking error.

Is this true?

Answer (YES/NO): NO